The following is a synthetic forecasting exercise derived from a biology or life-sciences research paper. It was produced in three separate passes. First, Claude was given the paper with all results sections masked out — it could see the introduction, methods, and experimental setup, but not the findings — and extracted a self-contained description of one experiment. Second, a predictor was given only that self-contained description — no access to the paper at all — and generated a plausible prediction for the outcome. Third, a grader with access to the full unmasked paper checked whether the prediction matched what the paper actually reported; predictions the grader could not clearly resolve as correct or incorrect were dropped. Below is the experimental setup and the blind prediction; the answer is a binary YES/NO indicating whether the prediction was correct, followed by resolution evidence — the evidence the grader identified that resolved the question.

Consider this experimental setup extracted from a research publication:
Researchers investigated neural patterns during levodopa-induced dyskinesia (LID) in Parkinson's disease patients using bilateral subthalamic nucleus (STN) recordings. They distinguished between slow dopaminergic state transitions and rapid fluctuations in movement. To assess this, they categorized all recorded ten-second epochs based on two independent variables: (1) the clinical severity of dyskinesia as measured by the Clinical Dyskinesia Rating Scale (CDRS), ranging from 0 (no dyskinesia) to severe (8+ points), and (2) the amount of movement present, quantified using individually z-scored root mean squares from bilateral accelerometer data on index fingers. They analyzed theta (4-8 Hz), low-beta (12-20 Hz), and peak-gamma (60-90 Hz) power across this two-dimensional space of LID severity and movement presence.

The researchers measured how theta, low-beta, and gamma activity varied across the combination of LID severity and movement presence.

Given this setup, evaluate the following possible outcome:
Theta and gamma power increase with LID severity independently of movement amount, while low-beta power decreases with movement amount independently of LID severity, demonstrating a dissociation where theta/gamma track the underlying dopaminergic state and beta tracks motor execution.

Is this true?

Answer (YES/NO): NO